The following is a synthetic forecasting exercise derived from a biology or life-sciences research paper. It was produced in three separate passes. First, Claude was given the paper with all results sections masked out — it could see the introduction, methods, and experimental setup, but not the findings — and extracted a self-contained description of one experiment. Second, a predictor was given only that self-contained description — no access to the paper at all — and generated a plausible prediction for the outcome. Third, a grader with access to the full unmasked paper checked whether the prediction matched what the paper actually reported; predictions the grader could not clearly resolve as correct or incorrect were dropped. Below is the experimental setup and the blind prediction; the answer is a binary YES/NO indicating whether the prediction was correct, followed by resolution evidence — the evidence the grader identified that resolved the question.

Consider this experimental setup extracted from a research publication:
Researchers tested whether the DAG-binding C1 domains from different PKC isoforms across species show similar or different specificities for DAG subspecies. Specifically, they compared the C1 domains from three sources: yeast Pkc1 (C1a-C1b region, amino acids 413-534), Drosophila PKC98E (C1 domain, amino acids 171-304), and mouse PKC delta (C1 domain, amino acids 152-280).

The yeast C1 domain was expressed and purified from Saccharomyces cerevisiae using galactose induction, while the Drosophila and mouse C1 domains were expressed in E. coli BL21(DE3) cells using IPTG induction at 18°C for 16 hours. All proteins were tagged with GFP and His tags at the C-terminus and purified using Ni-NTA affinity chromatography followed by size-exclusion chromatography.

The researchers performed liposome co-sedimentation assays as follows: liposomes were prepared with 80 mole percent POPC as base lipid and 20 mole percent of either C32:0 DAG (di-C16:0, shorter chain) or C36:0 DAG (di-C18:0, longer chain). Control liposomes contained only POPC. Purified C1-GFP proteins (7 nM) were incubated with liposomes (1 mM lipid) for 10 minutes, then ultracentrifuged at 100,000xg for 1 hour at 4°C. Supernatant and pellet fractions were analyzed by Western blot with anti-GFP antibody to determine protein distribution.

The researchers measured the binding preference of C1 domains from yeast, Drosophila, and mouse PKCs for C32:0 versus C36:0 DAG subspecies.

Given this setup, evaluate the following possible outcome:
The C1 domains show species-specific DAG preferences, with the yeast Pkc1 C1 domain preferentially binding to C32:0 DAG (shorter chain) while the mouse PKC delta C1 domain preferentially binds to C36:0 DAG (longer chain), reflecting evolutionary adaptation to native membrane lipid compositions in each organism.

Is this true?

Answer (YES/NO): NO